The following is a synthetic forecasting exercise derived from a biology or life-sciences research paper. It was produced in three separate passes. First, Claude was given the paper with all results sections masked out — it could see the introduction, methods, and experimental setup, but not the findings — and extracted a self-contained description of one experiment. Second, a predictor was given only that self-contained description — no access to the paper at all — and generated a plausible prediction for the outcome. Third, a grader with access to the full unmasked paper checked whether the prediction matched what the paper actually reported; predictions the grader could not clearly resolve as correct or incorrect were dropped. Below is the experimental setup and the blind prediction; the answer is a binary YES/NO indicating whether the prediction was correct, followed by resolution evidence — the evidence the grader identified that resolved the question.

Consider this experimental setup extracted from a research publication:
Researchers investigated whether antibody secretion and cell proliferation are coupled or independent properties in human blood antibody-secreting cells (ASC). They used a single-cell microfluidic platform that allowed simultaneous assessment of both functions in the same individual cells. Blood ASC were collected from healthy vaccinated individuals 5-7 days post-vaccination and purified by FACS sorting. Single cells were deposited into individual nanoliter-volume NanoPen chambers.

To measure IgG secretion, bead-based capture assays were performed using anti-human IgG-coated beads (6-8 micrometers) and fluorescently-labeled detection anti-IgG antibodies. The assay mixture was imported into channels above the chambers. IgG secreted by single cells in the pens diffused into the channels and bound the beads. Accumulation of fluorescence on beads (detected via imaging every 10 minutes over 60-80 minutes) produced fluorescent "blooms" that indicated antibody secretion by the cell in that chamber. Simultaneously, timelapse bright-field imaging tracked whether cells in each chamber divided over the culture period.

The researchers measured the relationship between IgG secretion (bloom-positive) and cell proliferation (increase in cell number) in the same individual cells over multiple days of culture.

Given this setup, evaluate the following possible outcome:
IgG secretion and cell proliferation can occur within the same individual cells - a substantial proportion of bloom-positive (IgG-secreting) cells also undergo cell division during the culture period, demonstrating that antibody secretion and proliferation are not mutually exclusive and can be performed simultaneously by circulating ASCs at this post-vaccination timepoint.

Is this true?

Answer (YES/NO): NO